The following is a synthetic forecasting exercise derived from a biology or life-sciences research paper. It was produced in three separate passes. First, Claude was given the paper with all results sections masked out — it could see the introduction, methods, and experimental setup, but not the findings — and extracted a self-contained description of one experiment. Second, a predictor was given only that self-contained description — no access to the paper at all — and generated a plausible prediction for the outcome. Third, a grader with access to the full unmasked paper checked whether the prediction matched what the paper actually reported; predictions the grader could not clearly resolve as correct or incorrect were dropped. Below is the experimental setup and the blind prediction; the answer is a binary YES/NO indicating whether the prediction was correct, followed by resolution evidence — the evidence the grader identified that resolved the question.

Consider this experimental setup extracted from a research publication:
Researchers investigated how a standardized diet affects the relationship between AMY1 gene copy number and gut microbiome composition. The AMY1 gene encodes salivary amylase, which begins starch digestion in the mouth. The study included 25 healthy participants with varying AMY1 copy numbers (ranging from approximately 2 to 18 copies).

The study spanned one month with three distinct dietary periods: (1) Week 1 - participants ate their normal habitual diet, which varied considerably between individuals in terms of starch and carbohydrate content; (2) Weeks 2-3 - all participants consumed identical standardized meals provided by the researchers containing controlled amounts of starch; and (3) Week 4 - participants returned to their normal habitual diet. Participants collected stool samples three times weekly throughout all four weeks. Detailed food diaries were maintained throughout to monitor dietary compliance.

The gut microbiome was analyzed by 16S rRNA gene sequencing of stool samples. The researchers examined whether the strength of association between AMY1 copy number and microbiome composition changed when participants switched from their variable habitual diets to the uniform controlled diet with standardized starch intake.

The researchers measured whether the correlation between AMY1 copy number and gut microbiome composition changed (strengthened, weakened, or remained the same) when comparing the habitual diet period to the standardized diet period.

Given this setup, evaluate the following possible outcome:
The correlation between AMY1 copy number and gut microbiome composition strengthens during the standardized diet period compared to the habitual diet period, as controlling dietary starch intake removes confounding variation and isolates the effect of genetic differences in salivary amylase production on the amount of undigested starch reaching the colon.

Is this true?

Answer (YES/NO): NO